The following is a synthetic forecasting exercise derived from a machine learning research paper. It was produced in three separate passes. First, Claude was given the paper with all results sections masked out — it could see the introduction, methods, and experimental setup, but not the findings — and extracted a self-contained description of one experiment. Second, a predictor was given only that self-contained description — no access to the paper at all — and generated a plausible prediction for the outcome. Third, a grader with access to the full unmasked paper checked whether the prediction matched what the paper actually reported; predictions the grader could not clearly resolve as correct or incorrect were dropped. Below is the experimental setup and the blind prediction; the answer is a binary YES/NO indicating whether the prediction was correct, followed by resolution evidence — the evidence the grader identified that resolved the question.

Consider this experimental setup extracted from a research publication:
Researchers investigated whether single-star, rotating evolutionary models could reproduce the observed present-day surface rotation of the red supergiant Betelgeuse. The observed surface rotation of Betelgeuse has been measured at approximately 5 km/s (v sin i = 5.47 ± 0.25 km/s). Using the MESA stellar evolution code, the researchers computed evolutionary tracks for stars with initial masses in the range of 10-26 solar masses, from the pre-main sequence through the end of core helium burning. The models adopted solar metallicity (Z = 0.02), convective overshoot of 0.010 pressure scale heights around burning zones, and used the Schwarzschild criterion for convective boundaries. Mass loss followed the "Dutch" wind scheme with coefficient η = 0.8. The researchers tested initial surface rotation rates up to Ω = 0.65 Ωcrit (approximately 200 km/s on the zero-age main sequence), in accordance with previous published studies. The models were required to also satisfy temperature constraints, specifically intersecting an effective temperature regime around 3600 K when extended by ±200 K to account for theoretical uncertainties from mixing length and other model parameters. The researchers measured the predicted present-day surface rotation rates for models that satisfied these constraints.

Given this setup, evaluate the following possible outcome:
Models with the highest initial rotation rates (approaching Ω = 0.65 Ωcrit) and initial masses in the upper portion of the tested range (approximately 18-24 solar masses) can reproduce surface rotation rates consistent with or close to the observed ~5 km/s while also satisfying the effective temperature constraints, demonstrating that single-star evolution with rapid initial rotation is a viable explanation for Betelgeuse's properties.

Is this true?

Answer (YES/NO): NO